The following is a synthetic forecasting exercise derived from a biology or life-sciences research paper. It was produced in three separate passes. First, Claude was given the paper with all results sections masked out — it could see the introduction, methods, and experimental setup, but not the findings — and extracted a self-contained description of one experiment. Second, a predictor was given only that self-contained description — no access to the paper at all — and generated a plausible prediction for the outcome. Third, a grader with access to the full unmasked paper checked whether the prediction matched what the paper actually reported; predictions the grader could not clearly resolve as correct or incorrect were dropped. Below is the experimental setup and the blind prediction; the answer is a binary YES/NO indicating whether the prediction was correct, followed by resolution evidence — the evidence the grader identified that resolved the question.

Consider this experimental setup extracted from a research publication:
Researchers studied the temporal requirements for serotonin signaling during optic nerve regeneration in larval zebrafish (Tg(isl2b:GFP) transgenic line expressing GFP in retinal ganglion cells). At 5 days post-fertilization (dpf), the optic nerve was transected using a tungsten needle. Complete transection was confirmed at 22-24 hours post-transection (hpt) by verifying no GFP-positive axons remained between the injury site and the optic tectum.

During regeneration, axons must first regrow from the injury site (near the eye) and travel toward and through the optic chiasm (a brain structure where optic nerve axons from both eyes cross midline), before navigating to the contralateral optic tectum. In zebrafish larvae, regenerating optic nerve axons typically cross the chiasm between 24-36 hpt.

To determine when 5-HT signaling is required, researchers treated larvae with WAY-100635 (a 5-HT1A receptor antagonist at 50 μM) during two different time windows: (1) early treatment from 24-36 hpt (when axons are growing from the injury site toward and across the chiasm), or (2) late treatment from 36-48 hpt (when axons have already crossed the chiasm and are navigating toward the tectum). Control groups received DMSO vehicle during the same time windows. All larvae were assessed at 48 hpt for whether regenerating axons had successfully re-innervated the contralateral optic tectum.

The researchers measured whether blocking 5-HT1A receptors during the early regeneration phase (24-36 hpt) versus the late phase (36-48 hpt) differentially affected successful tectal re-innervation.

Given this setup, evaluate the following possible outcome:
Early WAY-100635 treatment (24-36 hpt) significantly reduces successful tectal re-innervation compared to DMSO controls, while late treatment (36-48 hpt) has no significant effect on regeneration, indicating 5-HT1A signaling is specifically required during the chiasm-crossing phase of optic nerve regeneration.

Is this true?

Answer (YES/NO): NO